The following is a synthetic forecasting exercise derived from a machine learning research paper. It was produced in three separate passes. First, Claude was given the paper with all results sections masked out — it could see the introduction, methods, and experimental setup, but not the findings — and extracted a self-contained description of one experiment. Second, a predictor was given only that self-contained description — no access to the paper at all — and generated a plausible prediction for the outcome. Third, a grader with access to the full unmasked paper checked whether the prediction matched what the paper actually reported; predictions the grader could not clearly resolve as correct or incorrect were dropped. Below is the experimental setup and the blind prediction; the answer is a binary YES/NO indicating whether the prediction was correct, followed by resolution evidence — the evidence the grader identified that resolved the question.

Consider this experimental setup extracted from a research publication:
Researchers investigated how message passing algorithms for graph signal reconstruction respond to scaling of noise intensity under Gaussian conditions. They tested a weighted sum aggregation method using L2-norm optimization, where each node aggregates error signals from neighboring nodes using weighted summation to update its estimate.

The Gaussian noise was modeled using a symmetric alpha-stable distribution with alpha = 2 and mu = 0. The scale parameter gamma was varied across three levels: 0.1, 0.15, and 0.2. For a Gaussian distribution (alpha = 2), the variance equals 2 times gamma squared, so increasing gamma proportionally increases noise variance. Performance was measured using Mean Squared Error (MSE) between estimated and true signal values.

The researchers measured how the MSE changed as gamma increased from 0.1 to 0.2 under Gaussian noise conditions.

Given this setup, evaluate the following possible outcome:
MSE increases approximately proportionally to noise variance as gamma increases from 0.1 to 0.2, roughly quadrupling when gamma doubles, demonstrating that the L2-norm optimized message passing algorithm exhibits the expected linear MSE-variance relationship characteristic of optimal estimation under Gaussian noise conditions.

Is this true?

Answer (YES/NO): NO